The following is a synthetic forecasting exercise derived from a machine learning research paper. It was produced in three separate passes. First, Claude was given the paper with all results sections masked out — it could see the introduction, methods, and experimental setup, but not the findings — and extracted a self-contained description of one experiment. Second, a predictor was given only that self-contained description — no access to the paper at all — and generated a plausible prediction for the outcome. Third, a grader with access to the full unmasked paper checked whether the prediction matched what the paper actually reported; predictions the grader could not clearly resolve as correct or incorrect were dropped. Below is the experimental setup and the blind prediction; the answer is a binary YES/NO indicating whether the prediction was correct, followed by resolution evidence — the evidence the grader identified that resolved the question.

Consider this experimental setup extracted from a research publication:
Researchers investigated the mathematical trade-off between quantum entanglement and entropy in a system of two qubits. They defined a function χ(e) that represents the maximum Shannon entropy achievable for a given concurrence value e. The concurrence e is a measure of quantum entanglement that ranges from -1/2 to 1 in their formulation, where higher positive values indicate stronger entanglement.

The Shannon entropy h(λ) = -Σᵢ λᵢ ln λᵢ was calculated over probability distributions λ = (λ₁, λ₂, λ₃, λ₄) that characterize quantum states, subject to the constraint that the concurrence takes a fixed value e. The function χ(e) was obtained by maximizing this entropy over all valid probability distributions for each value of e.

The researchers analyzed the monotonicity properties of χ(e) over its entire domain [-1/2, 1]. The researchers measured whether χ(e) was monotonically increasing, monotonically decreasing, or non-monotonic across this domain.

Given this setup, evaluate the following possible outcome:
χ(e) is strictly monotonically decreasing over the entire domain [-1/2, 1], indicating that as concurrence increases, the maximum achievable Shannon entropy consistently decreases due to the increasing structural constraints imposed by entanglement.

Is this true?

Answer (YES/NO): YES